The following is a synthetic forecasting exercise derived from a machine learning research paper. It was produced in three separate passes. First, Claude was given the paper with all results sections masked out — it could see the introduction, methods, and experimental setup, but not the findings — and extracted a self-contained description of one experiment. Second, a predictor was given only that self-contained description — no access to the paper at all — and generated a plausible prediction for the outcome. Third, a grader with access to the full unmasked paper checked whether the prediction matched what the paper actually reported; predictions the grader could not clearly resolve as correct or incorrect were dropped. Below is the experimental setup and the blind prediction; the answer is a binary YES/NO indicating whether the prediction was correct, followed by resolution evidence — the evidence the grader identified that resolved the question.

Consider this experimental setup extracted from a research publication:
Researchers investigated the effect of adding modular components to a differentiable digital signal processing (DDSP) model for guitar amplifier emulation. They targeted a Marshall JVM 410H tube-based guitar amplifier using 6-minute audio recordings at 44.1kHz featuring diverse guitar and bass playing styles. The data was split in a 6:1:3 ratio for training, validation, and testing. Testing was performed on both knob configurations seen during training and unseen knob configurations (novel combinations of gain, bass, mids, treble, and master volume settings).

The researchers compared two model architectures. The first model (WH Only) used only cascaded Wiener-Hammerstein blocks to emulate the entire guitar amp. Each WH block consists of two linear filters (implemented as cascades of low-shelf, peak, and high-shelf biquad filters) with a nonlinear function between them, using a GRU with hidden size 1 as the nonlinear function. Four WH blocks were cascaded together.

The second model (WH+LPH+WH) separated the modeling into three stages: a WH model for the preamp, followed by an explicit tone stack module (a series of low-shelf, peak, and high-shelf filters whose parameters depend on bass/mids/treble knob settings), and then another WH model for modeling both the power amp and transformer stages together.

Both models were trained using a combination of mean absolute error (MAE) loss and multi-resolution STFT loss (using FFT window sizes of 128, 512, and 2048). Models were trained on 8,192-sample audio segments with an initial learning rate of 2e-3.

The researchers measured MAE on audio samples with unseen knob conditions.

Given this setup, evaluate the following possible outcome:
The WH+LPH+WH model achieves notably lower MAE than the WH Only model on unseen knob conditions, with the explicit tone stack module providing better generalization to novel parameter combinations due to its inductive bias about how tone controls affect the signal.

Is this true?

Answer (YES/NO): YES